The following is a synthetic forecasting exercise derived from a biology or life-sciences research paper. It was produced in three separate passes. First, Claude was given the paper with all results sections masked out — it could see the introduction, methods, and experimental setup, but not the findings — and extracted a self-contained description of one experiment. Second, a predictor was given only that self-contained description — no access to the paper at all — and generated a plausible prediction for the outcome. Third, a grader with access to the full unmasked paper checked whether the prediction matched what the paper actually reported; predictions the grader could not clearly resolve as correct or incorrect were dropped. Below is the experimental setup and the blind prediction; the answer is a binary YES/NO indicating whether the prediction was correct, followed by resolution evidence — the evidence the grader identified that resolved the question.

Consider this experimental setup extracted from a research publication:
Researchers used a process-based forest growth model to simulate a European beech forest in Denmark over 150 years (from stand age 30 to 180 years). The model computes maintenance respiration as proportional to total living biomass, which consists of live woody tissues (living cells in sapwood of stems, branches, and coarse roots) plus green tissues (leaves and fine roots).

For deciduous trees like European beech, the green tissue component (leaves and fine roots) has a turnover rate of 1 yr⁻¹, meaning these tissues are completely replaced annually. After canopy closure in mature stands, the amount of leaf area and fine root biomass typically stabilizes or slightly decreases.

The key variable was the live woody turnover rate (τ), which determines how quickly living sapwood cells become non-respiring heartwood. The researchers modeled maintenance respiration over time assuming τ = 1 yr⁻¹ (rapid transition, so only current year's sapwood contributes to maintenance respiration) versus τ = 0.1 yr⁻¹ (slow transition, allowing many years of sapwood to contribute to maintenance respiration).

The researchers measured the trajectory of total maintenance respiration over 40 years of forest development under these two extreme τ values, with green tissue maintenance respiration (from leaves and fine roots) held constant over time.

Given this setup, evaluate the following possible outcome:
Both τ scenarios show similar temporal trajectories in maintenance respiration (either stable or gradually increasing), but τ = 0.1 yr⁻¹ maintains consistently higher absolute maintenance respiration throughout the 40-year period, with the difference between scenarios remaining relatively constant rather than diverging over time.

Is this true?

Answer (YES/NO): NO